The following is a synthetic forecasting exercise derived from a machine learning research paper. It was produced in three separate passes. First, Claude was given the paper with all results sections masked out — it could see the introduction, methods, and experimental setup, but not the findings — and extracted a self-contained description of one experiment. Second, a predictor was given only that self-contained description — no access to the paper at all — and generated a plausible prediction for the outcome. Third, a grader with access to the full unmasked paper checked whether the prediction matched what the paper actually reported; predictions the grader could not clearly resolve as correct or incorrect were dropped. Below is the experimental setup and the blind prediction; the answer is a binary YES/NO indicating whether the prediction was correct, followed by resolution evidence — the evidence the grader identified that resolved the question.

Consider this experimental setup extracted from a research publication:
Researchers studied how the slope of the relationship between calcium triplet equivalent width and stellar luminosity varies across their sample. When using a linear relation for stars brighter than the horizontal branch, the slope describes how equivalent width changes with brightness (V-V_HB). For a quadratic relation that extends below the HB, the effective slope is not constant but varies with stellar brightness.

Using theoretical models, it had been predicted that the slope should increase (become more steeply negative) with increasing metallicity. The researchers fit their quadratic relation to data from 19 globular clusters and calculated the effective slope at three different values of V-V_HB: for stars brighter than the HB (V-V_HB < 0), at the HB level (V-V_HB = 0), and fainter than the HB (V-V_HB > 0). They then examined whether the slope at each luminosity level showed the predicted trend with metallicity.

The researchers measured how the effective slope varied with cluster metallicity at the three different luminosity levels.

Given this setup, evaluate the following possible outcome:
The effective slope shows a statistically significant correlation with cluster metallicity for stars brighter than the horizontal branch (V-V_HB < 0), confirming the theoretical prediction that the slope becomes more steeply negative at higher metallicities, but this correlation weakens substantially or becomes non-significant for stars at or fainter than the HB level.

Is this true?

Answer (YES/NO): NO